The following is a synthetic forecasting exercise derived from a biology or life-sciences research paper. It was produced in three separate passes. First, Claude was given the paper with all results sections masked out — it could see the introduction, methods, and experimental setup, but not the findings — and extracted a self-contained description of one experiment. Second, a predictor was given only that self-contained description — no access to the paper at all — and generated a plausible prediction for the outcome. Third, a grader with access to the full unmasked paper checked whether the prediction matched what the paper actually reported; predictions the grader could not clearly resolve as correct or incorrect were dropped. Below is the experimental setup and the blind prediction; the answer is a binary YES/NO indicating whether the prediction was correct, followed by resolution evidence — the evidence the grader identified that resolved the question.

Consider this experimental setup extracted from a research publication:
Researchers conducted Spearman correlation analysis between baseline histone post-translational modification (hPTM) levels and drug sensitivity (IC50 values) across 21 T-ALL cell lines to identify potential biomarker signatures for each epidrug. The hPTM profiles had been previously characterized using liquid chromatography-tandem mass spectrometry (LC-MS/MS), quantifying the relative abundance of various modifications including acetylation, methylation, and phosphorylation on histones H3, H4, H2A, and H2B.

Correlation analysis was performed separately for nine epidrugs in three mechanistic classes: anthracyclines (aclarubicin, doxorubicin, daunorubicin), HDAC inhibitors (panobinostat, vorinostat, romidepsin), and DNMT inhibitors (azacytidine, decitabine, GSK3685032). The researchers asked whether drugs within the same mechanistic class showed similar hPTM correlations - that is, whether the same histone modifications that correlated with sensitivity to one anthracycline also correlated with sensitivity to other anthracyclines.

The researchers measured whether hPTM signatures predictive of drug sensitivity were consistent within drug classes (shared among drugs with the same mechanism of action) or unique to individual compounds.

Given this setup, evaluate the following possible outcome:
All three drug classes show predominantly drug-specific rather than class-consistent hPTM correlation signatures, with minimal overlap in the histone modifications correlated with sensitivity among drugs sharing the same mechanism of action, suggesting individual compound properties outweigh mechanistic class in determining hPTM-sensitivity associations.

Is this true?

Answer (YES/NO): NO